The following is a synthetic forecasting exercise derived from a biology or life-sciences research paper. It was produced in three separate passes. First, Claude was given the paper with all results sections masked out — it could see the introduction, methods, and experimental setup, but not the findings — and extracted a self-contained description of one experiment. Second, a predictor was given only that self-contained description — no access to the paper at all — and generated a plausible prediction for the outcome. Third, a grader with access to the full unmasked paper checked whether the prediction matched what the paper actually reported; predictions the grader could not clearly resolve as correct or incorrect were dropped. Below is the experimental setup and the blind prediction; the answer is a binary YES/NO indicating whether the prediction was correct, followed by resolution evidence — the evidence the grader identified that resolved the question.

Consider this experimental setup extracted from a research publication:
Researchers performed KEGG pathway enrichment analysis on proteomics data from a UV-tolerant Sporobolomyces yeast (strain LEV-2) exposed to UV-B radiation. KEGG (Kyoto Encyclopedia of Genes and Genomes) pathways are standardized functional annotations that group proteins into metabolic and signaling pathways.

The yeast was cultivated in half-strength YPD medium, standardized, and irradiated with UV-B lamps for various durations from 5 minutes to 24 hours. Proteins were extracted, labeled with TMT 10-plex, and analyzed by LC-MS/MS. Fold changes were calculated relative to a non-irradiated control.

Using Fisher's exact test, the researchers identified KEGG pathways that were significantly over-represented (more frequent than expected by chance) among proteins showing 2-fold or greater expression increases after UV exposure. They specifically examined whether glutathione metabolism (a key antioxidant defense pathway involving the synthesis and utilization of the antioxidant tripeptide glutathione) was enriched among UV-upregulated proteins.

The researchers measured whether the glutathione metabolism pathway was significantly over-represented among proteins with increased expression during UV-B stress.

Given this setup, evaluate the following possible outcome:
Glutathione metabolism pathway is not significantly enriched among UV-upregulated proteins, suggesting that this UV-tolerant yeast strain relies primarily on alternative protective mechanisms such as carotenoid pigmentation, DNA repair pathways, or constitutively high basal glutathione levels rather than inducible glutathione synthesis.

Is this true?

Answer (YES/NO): YES